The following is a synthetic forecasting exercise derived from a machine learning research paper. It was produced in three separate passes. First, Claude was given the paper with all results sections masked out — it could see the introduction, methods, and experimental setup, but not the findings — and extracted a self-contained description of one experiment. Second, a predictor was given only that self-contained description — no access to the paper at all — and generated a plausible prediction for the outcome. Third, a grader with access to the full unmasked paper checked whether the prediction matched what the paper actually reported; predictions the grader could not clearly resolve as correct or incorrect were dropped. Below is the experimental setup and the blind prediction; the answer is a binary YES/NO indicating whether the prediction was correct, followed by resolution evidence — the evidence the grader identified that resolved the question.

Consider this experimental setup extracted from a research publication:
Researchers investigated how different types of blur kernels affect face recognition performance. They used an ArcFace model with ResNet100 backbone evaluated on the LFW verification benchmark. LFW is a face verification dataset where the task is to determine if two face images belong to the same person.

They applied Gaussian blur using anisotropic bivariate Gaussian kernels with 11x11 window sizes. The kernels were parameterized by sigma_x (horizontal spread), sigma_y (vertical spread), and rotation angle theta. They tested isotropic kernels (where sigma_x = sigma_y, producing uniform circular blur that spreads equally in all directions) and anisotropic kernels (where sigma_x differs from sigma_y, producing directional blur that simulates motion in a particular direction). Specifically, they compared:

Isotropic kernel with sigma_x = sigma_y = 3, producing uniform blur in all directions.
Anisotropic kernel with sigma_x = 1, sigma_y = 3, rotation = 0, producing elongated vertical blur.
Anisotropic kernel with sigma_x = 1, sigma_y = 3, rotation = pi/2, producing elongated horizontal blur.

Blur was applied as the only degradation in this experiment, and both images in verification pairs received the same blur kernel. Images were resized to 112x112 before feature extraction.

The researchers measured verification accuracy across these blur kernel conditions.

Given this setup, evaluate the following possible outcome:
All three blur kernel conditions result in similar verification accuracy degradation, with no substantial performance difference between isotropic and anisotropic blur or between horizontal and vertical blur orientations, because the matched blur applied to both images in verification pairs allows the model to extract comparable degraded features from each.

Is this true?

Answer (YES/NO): YES